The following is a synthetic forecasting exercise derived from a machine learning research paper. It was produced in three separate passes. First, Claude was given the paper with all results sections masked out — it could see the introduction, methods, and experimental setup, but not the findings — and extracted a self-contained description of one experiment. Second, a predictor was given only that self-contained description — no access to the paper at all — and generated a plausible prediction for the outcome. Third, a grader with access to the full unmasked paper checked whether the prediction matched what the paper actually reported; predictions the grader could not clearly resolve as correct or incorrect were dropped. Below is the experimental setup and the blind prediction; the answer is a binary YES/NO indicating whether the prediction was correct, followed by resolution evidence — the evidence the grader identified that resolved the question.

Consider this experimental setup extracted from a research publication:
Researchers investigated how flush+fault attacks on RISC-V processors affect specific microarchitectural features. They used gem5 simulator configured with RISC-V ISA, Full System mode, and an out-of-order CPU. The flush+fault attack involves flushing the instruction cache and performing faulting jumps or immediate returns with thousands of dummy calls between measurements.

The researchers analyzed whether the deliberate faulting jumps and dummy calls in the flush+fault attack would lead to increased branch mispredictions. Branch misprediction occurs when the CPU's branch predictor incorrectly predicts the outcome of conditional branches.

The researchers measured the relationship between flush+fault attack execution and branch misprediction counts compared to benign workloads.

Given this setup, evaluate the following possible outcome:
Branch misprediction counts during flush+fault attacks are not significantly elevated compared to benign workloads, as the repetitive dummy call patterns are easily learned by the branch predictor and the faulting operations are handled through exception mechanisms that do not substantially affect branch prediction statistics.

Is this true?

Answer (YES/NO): NO